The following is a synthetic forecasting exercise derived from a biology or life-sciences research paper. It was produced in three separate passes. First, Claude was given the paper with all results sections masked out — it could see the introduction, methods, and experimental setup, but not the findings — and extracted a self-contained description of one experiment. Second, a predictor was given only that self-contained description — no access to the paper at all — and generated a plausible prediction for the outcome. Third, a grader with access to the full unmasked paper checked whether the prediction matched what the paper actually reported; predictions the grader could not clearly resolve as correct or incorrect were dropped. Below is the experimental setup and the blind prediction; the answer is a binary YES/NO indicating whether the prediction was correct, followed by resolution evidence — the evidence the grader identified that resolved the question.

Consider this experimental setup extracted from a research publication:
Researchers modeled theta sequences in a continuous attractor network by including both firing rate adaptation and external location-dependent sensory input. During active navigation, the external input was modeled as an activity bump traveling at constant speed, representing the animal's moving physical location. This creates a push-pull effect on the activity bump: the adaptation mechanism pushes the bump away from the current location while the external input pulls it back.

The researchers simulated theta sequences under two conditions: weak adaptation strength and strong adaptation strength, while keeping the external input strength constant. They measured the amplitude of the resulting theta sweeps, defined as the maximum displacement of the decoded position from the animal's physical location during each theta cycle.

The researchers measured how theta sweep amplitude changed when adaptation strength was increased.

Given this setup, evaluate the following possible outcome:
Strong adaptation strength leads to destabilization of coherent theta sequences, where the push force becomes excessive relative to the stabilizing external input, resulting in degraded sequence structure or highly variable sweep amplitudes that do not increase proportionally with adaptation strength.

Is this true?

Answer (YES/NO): NO